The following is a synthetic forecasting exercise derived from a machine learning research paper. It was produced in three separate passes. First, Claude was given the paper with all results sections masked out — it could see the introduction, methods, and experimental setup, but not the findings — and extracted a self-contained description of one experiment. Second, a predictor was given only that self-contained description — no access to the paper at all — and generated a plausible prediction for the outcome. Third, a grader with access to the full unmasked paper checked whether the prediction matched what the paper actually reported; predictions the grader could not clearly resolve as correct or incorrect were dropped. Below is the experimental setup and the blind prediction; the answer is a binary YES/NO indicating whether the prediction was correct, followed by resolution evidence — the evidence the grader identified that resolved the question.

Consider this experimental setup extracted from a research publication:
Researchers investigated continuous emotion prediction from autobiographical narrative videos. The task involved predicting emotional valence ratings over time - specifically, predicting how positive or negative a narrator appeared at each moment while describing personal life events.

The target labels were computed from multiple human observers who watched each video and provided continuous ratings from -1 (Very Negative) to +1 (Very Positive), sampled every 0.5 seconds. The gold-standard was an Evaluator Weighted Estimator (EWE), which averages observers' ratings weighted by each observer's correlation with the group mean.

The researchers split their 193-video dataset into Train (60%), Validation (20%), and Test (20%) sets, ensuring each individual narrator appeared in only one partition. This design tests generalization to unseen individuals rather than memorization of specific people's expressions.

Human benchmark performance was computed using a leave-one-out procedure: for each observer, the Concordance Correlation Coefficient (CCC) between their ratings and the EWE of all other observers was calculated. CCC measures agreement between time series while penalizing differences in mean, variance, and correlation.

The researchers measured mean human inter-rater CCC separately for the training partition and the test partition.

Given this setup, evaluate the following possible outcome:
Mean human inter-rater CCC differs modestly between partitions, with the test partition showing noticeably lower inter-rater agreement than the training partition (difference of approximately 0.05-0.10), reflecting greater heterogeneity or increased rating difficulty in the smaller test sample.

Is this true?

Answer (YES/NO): NO